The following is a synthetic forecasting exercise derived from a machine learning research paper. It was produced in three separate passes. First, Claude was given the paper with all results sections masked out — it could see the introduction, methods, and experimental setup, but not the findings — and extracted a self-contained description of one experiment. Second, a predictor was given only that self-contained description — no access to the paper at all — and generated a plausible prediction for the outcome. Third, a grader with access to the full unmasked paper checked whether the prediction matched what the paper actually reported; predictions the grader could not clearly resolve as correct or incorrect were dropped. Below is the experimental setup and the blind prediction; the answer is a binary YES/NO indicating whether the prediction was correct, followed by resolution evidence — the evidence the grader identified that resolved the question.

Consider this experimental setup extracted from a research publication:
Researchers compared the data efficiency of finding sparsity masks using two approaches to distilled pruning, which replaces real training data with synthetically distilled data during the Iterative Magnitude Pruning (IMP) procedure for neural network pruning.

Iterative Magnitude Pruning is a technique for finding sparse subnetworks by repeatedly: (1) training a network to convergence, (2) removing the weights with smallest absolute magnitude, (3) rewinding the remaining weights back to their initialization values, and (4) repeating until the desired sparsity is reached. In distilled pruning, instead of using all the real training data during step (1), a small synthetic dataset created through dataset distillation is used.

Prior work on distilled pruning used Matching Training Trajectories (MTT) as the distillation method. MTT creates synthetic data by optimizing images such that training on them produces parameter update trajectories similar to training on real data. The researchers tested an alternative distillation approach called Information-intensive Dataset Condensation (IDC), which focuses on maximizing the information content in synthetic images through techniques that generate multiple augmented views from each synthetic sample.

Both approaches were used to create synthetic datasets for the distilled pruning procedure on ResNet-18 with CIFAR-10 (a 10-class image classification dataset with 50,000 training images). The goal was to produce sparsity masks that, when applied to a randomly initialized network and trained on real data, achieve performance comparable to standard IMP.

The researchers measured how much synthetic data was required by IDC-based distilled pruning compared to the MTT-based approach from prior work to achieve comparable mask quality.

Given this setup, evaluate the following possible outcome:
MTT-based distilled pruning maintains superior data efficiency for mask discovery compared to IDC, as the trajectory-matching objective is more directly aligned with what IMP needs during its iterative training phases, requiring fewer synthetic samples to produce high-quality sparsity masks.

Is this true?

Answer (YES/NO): NO